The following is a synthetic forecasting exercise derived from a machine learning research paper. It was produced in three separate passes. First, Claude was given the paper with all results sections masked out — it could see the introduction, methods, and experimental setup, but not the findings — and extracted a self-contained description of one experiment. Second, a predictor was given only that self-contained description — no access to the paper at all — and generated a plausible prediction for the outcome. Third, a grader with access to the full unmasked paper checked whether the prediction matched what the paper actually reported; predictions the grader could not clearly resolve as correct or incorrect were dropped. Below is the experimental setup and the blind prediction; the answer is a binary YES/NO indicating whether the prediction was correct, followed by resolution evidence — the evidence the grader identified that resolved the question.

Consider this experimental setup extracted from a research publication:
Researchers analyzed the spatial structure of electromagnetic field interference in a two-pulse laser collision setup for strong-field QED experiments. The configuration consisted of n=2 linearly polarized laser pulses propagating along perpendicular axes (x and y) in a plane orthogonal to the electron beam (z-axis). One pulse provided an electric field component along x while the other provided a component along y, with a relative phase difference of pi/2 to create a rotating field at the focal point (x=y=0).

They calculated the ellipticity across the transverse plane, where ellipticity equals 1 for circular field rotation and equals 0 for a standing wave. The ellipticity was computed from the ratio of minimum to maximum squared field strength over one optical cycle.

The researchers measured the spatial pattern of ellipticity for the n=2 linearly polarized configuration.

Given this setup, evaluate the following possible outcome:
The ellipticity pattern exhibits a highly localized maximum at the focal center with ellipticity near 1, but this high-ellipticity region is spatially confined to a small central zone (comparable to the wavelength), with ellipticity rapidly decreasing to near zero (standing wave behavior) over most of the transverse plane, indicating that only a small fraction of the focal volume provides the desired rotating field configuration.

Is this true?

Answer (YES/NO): NO